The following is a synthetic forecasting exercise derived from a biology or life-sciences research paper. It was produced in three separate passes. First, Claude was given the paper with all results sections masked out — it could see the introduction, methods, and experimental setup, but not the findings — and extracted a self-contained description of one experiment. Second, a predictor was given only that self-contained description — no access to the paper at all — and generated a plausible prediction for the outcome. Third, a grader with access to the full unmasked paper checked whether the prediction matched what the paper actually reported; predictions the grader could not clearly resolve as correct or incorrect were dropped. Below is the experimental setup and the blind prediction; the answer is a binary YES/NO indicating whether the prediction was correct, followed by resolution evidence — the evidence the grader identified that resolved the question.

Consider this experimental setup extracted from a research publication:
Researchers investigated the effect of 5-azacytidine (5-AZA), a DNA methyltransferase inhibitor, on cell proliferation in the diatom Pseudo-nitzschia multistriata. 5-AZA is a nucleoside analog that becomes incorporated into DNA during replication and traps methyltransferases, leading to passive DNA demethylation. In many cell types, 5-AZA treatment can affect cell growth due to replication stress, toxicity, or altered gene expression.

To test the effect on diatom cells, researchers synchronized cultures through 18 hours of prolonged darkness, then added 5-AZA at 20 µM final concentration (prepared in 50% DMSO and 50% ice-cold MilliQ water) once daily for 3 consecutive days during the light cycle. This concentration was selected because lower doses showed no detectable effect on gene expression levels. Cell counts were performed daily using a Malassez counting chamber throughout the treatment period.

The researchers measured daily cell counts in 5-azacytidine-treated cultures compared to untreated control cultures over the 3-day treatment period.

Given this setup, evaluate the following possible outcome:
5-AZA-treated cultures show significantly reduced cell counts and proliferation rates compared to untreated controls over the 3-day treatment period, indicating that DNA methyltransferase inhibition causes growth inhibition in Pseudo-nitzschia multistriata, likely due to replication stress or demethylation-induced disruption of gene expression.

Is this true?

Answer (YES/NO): YES